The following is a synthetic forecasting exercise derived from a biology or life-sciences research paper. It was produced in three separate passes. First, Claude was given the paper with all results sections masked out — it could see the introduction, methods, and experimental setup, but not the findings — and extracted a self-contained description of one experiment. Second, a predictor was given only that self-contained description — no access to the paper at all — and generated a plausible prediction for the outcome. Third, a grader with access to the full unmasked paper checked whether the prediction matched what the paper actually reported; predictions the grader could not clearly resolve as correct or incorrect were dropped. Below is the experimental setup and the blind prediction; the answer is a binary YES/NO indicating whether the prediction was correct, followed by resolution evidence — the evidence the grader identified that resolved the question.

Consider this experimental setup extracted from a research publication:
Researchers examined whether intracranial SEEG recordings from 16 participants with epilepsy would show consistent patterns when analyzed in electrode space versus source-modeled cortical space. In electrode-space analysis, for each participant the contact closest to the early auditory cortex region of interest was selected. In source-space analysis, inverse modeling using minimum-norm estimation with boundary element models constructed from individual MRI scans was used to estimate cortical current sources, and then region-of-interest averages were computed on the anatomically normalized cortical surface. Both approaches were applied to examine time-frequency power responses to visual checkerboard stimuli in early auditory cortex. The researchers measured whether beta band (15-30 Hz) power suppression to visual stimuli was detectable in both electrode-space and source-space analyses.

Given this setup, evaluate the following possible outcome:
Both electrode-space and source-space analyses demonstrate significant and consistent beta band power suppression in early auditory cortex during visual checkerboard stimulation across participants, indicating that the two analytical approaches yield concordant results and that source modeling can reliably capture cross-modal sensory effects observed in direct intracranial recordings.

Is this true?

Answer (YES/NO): YES